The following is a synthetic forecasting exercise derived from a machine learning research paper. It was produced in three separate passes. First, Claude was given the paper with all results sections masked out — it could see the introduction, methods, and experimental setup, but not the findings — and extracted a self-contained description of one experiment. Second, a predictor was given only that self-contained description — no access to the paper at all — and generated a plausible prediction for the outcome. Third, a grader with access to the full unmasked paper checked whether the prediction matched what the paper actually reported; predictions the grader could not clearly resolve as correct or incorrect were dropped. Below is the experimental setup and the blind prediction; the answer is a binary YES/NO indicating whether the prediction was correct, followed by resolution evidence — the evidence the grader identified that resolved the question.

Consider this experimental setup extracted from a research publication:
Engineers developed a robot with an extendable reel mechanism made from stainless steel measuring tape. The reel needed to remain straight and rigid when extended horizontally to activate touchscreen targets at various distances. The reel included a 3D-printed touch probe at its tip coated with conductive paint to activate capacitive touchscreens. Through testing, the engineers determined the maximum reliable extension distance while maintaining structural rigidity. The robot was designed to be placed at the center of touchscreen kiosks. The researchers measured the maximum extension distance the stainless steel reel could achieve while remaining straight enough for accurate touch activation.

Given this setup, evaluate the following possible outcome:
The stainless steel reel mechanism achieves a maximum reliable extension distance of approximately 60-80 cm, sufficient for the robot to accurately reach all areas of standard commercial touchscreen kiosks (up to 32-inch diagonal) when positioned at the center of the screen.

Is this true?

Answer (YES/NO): YES